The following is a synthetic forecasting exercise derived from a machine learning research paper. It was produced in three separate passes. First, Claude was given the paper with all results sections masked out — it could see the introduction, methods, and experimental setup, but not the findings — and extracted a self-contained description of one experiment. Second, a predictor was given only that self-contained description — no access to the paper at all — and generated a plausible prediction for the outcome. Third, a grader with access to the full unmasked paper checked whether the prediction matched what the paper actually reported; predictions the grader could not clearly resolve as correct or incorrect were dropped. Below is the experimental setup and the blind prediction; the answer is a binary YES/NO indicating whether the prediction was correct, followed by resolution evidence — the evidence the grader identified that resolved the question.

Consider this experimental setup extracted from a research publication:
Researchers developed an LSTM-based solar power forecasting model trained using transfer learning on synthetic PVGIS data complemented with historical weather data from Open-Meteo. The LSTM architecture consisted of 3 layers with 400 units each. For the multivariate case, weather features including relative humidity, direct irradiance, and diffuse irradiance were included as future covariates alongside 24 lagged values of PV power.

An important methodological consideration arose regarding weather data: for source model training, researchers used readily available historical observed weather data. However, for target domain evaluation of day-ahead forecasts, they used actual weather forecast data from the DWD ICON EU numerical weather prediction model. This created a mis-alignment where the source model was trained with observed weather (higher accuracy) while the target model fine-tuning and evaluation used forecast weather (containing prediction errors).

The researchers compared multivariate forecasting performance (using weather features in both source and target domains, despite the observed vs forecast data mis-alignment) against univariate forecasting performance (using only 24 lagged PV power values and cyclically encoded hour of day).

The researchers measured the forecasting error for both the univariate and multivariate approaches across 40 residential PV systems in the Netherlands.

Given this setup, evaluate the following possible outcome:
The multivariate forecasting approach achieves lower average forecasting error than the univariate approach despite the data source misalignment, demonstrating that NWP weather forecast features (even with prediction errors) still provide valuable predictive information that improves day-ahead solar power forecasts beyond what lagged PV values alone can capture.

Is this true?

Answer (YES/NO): YES